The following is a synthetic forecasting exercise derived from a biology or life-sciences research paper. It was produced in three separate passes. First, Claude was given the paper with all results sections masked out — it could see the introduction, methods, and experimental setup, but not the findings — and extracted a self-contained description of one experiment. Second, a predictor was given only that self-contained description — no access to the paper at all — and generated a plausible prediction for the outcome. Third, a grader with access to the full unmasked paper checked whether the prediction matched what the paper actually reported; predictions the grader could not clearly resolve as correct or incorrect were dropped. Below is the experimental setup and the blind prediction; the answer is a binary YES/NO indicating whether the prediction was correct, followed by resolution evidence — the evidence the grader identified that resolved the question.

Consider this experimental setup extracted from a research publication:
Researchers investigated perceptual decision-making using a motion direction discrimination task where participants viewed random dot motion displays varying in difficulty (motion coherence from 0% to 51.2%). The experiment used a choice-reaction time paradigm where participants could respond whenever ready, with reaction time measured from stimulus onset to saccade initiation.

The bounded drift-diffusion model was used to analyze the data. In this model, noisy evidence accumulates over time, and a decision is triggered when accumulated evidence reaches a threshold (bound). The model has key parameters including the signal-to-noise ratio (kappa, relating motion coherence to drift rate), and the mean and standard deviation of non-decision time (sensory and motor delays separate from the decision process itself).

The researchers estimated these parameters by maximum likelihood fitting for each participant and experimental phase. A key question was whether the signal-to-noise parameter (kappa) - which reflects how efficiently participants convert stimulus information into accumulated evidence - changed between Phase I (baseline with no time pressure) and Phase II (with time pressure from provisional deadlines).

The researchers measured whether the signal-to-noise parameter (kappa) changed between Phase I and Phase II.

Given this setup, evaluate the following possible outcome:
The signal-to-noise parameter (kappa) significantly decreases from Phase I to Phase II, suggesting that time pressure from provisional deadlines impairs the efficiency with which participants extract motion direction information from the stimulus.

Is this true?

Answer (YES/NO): NO